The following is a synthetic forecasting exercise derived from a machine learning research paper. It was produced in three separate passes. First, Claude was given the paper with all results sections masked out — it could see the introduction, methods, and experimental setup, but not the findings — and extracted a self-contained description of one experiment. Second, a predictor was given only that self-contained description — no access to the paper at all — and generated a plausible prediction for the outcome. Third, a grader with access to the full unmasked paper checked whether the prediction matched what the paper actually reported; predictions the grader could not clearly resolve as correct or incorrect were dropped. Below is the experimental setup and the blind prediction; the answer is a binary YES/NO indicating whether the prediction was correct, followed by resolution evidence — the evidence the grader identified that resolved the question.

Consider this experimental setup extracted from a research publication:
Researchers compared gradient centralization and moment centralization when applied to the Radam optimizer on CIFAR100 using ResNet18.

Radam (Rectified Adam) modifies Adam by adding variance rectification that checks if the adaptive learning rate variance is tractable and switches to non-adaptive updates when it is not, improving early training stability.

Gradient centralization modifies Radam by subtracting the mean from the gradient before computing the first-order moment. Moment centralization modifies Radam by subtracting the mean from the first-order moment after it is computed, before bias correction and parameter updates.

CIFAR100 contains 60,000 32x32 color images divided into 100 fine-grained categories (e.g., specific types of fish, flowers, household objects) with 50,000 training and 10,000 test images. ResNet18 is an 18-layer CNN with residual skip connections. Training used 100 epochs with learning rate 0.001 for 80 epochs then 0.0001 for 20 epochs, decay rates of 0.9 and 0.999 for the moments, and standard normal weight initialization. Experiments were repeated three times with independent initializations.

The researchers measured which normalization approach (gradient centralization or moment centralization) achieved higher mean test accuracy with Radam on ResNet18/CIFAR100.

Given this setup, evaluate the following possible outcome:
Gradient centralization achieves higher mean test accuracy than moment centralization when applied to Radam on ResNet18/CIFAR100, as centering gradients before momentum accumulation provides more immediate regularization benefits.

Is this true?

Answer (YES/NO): NO